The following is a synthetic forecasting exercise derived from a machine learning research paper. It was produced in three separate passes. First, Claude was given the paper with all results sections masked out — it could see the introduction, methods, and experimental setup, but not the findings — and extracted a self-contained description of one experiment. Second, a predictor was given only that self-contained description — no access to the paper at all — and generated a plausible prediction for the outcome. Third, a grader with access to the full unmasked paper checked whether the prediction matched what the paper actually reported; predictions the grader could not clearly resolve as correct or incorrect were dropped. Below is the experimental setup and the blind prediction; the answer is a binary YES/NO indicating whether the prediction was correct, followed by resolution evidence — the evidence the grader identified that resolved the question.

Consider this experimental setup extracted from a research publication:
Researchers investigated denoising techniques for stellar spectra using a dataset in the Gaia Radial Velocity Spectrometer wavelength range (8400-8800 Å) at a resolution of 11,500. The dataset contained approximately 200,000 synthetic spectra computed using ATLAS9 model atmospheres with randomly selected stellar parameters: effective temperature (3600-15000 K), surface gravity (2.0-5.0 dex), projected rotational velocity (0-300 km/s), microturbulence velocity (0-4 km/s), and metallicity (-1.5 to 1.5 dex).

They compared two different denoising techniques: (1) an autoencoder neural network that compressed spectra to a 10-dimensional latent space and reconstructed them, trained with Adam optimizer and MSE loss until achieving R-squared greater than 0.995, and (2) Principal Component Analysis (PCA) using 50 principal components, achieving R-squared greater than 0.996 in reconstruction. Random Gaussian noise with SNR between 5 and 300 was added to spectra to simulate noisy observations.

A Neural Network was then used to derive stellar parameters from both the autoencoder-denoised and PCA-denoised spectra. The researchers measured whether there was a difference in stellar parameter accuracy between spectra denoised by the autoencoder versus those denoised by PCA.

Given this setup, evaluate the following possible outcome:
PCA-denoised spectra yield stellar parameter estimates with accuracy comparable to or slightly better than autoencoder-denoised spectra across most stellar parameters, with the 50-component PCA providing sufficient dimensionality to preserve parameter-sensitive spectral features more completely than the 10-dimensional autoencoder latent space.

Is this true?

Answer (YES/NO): YES